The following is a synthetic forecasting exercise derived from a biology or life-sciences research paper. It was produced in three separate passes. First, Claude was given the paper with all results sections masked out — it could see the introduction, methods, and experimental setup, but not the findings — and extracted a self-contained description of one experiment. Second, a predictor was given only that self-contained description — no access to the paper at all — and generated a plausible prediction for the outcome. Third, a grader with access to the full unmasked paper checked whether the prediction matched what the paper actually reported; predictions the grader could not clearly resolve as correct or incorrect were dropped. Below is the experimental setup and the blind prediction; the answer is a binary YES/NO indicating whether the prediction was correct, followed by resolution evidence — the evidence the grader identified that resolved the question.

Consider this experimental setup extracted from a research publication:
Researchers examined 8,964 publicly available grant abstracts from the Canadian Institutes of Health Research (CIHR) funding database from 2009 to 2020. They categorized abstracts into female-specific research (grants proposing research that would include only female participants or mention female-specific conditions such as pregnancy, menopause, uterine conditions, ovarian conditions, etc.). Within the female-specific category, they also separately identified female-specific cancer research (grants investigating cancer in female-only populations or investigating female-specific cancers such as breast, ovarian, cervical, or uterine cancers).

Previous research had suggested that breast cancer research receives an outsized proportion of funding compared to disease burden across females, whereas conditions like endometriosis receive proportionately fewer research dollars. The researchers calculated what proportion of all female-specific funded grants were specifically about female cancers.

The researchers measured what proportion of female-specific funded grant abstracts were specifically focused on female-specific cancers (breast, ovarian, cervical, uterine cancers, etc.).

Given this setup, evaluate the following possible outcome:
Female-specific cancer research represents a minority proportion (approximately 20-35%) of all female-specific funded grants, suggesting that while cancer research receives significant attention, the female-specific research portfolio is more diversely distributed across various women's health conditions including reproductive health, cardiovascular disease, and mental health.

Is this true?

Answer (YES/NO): YES